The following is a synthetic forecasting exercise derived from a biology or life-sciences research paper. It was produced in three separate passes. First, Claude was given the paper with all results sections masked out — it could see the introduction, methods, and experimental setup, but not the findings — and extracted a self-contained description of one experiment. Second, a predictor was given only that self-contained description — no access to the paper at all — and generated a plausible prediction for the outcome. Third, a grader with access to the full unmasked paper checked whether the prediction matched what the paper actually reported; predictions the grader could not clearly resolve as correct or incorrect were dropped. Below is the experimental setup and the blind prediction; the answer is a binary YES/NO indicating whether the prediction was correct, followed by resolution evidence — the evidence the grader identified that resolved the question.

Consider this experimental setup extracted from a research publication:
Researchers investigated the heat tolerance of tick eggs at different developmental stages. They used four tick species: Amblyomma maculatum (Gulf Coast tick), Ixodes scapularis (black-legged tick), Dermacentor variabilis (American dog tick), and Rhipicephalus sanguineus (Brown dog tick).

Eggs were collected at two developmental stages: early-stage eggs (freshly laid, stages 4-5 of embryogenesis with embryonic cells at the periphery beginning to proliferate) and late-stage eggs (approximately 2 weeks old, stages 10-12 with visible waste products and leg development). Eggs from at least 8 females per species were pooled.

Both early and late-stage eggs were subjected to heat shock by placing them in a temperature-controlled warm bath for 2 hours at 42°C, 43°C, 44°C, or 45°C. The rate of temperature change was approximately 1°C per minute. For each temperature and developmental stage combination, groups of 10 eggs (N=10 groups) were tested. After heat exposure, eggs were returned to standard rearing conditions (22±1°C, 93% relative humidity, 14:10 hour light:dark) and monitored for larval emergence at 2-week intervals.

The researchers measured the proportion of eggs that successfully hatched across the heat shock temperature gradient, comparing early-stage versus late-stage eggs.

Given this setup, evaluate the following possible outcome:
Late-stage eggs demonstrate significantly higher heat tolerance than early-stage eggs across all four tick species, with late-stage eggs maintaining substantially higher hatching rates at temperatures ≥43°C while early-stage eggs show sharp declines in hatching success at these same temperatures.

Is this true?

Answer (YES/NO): NO